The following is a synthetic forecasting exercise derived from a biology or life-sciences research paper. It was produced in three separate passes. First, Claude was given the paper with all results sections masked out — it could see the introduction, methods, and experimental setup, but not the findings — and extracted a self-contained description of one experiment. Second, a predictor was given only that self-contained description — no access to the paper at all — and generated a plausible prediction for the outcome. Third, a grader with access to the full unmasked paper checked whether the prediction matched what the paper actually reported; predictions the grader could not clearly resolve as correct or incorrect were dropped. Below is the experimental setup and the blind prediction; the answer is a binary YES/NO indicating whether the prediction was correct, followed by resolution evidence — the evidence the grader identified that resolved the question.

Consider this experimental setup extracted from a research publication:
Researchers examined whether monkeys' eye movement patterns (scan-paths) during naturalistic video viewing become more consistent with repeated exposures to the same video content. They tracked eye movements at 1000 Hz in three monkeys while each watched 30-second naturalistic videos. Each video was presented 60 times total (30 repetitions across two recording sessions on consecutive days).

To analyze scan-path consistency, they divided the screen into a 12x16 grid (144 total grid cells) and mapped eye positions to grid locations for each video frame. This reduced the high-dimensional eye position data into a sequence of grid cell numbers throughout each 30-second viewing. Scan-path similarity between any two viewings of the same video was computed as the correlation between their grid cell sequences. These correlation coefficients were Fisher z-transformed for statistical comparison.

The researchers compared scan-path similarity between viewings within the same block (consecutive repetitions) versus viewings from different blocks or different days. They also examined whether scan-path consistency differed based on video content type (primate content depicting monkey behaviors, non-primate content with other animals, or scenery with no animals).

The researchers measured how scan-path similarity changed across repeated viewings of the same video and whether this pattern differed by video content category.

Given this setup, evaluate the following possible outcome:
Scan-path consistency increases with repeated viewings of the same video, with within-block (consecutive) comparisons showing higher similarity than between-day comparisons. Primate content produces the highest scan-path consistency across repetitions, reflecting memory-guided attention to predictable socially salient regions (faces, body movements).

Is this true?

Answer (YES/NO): NO